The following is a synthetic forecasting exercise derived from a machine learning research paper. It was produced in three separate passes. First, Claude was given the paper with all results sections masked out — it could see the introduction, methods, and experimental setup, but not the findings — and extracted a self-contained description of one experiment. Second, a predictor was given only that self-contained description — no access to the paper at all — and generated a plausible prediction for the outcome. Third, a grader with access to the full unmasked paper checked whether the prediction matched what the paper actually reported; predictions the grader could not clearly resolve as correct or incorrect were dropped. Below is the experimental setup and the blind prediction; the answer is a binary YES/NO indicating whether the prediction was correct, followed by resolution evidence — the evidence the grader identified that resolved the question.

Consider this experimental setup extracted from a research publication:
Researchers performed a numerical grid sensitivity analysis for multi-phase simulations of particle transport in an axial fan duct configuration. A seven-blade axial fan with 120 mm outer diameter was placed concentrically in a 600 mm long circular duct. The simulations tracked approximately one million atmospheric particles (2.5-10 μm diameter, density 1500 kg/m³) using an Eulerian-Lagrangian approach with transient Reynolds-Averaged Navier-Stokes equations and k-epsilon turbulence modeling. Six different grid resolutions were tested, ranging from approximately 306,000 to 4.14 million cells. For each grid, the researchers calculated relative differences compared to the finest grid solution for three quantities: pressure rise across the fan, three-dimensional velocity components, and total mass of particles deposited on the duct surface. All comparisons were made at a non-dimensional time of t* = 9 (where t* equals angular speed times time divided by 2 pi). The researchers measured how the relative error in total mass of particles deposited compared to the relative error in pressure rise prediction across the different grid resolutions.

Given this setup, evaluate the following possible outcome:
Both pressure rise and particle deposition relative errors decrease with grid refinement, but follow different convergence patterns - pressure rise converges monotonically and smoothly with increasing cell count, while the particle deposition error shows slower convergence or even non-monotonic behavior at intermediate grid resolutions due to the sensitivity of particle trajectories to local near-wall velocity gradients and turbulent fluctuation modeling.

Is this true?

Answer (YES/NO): NO